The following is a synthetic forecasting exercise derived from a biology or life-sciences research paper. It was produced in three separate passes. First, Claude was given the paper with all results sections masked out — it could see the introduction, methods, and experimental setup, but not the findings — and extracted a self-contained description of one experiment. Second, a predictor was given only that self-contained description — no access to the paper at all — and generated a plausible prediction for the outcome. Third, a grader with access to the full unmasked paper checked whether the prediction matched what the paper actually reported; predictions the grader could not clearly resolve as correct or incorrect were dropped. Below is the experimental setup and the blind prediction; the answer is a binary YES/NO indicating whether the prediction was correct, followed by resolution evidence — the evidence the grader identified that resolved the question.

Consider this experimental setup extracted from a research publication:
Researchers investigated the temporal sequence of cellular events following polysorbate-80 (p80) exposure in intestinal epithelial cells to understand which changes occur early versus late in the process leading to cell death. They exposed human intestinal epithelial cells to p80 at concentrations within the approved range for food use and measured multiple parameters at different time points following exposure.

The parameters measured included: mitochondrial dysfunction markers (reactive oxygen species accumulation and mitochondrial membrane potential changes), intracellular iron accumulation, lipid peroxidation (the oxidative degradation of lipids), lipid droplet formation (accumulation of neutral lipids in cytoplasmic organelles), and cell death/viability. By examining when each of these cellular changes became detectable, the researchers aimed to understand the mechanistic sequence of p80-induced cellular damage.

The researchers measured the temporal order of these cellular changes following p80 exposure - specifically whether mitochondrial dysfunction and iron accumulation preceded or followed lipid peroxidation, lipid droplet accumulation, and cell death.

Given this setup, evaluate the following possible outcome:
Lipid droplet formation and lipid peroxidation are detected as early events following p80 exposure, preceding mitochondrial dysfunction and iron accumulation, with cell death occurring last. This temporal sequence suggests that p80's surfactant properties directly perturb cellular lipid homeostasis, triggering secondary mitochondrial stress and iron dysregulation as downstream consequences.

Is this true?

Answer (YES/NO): NO